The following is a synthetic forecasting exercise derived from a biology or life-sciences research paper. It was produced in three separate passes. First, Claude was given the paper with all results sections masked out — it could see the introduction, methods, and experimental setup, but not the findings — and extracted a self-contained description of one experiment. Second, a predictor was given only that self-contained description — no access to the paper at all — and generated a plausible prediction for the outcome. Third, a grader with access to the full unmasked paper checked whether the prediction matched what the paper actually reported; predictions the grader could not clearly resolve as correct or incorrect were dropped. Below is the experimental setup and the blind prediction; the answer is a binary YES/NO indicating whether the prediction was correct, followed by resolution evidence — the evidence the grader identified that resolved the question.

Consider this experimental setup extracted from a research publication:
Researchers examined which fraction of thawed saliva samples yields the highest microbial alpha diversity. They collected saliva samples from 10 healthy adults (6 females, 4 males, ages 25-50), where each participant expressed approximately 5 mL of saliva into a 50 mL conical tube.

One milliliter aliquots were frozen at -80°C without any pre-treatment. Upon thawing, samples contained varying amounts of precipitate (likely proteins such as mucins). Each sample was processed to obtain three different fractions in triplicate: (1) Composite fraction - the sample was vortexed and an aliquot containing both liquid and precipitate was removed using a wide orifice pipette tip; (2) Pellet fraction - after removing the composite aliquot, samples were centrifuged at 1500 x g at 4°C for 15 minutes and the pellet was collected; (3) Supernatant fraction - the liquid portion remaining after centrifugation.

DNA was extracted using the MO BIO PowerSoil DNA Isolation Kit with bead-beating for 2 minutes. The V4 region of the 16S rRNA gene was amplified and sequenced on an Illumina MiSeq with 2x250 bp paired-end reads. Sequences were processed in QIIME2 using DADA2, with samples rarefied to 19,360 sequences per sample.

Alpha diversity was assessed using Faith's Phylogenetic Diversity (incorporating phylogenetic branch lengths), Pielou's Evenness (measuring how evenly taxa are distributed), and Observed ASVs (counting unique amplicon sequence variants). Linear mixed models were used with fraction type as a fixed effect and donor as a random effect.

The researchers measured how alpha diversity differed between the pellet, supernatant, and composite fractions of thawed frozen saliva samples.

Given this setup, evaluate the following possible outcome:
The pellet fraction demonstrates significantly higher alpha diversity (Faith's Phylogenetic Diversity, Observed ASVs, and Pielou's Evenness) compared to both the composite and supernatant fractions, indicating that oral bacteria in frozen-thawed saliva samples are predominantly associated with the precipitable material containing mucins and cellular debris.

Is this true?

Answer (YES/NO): NO